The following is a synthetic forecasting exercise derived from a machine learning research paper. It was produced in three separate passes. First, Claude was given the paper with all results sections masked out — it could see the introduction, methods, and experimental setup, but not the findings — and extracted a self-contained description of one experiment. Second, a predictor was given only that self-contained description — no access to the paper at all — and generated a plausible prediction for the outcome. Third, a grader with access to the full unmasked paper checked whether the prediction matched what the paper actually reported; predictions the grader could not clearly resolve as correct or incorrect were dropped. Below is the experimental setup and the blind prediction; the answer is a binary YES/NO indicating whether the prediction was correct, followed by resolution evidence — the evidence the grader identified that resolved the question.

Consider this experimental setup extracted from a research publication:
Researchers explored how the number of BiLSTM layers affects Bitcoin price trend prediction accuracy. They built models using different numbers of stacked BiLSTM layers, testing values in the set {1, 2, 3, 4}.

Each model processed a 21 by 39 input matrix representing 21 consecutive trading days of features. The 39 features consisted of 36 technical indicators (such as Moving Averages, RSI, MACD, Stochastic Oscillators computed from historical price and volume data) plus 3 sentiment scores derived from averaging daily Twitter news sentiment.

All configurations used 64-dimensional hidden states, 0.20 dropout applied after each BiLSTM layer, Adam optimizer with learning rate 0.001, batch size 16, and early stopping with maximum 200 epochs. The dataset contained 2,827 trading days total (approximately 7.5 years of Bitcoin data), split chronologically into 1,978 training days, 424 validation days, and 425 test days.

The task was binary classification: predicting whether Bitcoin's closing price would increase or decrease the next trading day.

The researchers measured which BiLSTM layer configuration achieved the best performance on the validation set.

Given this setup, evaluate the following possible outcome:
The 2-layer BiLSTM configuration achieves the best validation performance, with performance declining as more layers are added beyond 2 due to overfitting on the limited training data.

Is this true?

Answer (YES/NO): NO